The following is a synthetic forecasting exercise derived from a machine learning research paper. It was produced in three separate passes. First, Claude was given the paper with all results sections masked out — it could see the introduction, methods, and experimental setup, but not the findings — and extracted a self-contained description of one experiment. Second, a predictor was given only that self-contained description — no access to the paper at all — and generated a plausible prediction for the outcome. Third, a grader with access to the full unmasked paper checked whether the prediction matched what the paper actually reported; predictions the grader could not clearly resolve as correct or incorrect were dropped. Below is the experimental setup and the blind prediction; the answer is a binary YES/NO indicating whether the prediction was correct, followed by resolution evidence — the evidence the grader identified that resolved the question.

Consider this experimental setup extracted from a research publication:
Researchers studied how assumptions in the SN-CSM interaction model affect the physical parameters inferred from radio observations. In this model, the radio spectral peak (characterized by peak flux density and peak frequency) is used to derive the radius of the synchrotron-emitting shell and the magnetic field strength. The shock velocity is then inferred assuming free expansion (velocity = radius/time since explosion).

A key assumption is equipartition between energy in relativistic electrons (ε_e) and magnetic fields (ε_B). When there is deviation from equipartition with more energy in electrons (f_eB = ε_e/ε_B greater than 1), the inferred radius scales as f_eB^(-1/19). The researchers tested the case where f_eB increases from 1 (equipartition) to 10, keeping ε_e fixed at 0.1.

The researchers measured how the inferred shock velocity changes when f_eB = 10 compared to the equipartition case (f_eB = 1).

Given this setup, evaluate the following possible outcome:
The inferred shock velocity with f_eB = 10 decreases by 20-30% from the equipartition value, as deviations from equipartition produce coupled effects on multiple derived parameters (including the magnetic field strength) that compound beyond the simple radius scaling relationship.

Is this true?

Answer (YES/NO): NO